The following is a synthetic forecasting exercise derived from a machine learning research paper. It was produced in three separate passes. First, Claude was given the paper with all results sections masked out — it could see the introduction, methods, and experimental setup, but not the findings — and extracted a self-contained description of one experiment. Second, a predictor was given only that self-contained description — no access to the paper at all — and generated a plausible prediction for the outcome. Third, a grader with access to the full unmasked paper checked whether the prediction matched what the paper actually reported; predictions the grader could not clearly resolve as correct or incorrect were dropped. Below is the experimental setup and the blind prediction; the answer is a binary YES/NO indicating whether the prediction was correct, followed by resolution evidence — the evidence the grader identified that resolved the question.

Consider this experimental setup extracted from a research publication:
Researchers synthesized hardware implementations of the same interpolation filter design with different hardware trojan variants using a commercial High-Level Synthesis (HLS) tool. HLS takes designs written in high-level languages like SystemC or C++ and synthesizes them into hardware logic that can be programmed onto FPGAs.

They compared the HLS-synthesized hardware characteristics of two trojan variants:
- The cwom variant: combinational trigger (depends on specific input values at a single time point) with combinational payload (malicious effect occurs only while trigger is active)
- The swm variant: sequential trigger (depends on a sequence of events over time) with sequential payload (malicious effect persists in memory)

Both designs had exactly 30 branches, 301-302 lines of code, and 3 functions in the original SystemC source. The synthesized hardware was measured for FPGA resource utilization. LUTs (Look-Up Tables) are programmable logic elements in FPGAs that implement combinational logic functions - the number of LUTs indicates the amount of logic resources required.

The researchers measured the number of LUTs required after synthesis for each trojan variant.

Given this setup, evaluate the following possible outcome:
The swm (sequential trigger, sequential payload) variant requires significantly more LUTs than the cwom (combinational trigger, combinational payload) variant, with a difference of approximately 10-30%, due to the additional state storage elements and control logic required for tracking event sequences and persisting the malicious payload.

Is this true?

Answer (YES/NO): NO